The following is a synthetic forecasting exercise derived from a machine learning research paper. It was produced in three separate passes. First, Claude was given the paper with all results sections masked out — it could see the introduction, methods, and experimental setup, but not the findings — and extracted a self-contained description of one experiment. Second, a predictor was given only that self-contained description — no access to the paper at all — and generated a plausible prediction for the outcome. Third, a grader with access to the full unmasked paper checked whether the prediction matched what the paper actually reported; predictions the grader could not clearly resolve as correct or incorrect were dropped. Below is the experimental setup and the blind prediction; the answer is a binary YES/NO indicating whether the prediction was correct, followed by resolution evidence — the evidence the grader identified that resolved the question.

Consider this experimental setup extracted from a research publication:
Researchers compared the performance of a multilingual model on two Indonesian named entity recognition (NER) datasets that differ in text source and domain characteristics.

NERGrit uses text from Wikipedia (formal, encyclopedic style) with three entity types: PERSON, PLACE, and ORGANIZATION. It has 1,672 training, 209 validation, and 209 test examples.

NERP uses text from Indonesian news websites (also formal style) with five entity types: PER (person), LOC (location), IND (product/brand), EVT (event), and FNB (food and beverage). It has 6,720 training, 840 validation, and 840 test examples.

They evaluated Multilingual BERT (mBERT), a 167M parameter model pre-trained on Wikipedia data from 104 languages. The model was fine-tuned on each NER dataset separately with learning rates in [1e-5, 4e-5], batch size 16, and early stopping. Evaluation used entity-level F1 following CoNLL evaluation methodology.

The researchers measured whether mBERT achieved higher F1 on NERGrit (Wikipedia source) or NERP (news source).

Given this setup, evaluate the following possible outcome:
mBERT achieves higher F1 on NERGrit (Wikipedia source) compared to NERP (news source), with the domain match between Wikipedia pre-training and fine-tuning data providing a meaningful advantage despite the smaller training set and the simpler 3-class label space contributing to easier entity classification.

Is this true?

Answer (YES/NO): NO